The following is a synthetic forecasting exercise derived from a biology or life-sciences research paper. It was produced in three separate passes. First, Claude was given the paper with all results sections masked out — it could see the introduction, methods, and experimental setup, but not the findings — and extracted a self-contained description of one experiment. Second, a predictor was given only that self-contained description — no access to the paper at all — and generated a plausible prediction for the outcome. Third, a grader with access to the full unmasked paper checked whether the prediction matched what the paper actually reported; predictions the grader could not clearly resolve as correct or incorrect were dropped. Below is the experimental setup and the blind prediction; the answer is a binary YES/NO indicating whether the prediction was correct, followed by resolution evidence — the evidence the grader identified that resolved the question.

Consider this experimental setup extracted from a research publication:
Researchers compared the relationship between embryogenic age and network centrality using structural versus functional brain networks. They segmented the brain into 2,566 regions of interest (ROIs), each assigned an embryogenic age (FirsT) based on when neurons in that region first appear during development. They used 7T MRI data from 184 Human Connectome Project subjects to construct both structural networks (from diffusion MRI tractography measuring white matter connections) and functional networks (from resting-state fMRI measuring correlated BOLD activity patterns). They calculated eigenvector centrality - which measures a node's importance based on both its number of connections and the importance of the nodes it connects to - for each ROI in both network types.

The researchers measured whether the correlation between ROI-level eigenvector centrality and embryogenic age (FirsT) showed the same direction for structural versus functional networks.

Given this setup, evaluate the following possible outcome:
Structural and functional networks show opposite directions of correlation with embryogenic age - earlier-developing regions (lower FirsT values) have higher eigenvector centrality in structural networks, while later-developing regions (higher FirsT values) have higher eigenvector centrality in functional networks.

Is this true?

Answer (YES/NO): YES